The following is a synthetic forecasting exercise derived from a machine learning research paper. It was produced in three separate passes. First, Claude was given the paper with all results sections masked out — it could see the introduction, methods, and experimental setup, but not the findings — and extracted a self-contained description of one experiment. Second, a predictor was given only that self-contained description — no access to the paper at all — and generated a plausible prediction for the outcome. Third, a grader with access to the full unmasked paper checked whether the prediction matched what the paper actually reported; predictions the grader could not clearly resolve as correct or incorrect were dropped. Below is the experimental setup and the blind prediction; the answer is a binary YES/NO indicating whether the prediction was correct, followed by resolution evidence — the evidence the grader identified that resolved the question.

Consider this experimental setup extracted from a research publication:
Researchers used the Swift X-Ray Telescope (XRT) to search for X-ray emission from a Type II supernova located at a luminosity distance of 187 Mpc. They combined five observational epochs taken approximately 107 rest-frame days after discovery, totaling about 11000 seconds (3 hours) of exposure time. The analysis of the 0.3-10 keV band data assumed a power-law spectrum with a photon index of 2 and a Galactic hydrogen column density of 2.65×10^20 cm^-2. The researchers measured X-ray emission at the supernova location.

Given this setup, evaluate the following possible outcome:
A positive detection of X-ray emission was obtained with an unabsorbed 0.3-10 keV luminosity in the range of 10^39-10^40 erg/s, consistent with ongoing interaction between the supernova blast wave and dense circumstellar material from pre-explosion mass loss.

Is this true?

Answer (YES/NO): NO